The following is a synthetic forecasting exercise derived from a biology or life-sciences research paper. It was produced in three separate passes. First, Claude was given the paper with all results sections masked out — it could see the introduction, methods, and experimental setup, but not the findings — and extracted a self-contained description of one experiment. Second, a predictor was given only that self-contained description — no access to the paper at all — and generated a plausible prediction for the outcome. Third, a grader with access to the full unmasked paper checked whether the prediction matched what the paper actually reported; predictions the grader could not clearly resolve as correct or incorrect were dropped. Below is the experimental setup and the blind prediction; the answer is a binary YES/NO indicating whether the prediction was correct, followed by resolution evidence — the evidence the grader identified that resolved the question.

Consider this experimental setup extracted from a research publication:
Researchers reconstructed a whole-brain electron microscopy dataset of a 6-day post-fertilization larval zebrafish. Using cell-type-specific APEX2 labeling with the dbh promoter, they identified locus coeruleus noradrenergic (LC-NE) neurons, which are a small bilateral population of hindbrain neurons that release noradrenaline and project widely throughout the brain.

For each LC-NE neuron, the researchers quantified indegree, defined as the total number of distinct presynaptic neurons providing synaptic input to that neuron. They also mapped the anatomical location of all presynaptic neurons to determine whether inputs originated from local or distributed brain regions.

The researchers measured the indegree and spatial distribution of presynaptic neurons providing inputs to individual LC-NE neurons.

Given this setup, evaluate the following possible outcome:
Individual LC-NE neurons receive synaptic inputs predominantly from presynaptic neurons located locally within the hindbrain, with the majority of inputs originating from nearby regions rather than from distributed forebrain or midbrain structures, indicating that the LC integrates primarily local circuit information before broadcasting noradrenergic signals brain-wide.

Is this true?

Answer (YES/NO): NO